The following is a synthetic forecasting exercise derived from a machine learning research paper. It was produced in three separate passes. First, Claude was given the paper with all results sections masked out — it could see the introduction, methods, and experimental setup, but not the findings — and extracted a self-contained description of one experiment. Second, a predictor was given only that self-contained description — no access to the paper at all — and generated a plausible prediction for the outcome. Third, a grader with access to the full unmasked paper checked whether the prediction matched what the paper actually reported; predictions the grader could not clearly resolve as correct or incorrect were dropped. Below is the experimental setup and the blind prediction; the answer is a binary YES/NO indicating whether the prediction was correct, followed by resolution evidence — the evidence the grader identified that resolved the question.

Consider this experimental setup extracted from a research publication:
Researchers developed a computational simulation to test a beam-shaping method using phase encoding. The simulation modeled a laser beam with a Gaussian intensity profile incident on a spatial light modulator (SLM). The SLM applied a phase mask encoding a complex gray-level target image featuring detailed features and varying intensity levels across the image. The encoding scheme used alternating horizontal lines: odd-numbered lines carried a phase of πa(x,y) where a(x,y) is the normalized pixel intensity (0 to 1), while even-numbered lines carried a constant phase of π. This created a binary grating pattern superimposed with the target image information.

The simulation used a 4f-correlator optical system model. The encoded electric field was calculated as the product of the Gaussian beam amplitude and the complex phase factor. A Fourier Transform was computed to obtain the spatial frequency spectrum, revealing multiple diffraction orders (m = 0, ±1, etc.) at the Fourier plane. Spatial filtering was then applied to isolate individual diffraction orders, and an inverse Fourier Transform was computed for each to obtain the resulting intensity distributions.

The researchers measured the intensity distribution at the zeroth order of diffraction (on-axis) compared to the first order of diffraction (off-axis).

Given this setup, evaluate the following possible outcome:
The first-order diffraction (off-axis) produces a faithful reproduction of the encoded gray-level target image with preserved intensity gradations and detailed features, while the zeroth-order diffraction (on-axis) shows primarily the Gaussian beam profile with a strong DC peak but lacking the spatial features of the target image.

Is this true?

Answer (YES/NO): NO